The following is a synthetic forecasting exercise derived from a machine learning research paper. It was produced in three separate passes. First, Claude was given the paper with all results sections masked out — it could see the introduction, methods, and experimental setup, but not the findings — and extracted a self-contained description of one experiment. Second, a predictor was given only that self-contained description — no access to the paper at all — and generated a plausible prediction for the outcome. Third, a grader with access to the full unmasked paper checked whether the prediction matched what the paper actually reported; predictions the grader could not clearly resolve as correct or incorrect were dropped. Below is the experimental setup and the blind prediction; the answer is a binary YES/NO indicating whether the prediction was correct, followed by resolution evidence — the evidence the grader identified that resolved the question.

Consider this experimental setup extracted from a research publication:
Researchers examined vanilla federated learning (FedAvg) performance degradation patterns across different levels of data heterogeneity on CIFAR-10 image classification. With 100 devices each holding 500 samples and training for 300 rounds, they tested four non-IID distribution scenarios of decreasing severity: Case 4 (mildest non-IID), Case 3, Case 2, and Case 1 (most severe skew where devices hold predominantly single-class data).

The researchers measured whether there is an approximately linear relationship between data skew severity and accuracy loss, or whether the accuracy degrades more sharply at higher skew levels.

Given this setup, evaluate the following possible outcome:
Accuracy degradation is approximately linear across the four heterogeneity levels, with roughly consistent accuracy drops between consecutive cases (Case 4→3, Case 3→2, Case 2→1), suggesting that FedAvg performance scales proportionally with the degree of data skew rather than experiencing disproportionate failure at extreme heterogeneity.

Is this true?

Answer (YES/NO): NO